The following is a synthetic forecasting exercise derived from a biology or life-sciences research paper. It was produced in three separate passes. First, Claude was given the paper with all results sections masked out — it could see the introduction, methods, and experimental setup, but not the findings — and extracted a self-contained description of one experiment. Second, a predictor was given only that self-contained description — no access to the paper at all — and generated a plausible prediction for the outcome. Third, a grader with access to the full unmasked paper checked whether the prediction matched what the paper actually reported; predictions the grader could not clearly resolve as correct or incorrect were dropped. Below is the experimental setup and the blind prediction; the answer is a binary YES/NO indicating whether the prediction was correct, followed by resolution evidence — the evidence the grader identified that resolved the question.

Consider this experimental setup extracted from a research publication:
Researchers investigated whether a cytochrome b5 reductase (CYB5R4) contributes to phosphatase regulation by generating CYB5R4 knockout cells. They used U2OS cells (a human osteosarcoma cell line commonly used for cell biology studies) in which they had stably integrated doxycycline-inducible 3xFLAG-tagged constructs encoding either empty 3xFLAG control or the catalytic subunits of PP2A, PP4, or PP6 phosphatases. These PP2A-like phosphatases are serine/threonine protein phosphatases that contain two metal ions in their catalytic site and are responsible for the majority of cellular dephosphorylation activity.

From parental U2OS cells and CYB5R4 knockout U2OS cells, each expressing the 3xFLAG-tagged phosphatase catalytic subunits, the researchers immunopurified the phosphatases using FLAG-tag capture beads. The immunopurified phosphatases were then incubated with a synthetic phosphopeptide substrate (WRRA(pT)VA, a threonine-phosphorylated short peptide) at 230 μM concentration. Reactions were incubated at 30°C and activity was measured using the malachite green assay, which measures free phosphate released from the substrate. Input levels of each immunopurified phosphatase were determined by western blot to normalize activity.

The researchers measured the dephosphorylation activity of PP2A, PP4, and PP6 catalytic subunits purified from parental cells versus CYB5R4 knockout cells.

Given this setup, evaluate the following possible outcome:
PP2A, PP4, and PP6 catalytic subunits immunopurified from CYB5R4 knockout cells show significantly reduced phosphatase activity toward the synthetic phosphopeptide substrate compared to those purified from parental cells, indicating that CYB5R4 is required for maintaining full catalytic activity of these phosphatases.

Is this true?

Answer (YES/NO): NO